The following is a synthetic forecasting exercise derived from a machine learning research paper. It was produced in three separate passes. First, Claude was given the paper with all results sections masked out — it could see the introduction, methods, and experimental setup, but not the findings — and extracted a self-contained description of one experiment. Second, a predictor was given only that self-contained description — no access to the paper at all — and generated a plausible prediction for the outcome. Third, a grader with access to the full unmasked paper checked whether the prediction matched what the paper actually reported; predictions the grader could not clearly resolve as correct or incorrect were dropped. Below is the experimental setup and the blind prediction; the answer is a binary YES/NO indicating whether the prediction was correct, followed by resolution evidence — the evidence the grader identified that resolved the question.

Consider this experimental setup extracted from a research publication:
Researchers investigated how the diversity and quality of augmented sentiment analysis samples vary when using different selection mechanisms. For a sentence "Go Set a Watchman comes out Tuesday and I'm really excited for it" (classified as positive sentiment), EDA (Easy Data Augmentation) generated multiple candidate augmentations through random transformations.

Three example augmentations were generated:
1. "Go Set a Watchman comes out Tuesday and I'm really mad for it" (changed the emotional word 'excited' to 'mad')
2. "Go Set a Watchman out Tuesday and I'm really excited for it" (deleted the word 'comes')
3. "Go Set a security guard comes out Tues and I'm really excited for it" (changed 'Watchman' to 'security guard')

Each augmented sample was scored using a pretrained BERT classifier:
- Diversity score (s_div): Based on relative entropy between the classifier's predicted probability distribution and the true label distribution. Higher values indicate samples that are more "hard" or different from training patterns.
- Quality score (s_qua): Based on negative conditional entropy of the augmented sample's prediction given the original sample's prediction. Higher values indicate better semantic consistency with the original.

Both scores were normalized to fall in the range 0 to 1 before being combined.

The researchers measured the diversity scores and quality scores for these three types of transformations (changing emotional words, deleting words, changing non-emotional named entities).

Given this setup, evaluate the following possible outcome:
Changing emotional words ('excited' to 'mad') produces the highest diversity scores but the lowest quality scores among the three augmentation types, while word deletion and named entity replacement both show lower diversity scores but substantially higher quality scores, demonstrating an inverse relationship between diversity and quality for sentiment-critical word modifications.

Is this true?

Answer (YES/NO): NO